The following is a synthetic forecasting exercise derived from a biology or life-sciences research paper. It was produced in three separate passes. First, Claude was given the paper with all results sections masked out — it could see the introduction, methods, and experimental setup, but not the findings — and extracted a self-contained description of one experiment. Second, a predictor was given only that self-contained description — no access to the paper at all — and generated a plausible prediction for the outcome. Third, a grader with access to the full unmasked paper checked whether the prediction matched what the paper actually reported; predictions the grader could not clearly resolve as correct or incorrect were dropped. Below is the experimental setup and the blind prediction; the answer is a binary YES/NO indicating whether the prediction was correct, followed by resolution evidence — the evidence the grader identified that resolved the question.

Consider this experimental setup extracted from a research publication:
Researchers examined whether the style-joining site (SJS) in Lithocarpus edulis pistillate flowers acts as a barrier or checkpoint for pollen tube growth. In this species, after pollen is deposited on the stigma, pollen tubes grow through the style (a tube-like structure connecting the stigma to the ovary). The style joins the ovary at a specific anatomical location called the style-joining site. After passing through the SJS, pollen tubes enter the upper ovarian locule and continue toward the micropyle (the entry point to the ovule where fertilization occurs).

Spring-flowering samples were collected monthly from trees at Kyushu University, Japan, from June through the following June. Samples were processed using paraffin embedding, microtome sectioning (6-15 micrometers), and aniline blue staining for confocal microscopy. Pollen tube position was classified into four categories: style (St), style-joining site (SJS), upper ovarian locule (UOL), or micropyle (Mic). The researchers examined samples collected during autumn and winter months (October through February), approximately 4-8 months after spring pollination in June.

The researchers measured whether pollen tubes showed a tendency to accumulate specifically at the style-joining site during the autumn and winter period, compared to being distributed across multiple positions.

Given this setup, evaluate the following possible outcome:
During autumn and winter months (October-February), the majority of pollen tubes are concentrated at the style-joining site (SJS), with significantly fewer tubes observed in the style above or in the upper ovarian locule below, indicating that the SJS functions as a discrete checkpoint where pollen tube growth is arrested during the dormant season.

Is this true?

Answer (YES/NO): NO